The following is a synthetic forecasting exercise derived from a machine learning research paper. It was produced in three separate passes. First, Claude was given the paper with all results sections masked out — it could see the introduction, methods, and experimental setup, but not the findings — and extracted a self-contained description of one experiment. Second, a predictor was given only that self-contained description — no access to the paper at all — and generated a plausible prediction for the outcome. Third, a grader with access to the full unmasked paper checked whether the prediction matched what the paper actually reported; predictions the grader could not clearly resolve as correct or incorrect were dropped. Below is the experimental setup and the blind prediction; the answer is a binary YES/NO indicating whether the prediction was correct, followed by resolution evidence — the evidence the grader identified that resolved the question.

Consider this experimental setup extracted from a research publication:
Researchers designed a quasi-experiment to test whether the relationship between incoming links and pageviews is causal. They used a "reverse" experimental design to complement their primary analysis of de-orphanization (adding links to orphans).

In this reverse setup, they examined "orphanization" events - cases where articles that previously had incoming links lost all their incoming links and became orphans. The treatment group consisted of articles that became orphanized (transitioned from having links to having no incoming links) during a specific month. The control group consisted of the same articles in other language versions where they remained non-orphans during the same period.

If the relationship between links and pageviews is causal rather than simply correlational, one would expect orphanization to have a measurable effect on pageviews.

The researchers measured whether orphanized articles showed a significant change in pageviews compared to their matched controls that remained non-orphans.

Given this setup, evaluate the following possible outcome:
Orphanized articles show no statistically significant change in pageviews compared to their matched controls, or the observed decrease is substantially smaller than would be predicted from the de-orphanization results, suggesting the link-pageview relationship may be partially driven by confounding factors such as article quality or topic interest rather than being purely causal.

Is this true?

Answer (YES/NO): NO